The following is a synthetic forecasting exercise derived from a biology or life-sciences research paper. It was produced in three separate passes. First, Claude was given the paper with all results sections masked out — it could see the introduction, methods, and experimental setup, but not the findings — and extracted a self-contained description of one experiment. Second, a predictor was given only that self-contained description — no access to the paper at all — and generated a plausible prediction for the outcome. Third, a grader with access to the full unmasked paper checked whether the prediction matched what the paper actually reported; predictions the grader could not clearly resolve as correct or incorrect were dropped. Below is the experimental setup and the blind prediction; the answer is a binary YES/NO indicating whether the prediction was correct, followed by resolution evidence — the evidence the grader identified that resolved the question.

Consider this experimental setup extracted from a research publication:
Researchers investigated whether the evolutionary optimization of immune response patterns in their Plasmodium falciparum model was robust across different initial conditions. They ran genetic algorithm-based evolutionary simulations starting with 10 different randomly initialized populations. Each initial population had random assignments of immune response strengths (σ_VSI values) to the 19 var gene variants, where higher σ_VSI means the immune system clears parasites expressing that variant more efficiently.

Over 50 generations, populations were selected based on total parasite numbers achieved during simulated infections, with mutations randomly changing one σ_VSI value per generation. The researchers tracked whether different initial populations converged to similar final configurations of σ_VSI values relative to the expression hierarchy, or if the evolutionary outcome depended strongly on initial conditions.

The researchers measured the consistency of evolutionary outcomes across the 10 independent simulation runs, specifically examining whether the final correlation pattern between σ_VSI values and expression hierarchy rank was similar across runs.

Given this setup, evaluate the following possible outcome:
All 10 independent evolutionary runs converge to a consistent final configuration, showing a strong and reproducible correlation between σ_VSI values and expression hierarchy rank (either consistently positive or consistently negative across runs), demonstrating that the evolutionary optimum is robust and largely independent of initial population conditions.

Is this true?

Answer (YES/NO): YES